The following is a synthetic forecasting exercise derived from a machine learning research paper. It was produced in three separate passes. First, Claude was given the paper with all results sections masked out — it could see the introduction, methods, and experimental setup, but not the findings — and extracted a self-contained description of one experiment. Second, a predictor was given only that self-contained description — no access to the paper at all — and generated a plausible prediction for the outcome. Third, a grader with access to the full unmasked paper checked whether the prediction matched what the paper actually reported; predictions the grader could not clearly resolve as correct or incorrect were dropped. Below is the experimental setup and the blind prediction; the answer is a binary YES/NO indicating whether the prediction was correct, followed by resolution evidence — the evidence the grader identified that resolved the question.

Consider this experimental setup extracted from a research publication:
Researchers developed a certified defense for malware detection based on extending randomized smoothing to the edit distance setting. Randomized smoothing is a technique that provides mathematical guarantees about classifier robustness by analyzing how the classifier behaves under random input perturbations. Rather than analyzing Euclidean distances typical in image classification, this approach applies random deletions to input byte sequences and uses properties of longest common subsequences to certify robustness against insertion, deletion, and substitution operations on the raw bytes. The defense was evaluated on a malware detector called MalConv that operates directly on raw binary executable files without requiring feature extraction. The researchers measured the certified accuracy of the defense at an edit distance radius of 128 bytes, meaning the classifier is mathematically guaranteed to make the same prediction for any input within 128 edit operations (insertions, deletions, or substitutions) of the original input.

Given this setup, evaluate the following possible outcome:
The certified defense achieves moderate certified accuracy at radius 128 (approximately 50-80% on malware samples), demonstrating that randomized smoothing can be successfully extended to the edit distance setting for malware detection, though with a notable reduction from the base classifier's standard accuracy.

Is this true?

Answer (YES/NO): NO